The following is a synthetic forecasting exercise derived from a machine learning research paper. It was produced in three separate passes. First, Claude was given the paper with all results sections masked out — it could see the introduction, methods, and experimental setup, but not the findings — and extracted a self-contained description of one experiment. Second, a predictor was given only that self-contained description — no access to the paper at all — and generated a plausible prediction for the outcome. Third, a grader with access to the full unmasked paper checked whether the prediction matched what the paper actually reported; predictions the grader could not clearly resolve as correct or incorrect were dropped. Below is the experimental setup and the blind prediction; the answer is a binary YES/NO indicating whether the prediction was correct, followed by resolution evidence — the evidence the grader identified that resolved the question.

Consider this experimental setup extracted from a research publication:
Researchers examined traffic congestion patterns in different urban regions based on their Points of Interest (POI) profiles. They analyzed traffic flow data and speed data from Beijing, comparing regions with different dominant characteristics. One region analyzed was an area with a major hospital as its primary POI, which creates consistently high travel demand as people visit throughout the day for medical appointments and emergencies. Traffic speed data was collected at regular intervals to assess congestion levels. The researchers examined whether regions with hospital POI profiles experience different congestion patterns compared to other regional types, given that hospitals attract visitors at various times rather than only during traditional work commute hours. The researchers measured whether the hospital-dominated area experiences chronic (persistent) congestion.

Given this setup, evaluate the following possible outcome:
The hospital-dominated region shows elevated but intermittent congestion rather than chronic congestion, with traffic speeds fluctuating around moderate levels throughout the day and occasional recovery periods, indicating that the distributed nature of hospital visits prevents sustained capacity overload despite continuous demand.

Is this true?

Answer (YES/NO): NO